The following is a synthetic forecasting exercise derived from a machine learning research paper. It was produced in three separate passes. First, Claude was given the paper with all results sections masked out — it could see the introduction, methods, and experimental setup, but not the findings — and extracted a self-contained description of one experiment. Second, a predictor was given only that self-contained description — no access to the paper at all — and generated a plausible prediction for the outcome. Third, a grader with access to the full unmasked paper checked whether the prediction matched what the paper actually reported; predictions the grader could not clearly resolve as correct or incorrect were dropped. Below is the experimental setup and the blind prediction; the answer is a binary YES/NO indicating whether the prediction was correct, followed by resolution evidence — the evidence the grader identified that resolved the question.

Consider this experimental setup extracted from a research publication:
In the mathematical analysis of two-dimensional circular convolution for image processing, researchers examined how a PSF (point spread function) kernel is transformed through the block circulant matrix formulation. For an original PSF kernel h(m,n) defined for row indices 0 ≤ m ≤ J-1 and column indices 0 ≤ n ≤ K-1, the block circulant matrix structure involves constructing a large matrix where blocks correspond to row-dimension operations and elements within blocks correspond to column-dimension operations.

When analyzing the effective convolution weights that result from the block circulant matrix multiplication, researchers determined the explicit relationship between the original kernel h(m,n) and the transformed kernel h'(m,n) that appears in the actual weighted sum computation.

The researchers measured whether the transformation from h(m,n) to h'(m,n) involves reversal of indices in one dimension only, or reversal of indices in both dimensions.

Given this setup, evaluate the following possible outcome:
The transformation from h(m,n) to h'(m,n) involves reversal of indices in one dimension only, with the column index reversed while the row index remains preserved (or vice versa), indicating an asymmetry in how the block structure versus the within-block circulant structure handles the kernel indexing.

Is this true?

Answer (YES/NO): NO